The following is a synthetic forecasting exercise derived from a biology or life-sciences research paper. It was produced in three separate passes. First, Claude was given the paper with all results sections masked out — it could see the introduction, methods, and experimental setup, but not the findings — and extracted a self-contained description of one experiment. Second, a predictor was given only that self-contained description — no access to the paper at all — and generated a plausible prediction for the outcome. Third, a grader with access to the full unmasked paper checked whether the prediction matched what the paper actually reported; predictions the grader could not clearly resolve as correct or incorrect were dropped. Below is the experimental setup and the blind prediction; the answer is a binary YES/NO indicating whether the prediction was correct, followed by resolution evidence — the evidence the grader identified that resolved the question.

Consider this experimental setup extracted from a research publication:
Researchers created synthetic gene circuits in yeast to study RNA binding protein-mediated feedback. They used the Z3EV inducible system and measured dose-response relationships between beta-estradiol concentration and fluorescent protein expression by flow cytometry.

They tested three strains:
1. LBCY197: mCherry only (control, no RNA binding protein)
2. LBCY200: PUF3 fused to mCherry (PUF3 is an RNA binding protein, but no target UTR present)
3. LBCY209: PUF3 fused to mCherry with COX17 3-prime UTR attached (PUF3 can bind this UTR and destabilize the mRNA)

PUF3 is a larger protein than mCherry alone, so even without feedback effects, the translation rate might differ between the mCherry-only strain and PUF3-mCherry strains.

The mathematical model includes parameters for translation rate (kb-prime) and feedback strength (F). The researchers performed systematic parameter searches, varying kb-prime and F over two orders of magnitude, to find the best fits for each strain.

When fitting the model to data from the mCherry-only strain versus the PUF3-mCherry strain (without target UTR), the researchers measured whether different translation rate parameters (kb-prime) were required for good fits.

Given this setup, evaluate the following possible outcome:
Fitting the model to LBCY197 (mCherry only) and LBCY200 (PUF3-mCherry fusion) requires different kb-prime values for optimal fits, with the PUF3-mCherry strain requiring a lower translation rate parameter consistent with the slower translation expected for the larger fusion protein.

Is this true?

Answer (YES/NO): YES